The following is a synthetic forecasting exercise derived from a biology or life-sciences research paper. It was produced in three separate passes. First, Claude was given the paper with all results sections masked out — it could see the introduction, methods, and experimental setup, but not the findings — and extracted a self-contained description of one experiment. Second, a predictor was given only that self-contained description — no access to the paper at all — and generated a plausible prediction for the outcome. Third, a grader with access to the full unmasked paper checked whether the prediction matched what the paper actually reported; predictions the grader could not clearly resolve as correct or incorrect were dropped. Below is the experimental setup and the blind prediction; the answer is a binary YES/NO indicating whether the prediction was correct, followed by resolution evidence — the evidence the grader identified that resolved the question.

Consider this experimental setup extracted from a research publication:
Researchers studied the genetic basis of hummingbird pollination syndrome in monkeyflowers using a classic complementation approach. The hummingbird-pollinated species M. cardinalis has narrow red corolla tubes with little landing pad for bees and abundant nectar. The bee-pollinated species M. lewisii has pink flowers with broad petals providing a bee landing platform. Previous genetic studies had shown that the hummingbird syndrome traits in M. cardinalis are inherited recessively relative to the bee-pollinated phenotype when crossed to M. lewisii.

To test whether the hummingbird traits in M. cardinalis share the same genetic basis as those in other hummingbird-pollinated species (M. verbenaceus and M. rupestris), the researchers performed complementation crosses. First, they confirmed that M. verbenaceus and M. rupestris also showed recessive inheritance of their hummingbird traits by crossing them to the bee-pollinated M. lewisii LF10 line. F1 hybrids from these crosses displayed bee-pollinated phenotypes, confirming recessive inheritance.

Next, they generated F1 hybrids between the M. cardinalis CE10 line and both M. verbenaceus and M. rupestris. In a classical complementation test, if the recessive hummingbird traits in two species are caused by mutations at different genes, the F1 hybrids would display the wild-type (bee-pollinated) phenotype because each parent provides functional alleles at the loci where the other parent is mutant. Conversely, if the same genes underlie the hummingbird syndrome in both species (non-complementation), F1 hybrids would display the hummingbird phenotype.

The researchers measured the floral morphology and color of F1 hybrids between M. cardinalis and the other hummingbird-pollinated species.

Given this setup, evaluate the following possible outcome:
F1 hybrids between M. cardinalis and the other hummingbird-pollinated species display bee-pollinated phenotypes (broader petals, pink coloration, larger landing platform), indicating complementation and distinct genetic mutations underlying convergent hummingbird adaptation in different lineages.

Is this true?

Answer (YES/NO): NO